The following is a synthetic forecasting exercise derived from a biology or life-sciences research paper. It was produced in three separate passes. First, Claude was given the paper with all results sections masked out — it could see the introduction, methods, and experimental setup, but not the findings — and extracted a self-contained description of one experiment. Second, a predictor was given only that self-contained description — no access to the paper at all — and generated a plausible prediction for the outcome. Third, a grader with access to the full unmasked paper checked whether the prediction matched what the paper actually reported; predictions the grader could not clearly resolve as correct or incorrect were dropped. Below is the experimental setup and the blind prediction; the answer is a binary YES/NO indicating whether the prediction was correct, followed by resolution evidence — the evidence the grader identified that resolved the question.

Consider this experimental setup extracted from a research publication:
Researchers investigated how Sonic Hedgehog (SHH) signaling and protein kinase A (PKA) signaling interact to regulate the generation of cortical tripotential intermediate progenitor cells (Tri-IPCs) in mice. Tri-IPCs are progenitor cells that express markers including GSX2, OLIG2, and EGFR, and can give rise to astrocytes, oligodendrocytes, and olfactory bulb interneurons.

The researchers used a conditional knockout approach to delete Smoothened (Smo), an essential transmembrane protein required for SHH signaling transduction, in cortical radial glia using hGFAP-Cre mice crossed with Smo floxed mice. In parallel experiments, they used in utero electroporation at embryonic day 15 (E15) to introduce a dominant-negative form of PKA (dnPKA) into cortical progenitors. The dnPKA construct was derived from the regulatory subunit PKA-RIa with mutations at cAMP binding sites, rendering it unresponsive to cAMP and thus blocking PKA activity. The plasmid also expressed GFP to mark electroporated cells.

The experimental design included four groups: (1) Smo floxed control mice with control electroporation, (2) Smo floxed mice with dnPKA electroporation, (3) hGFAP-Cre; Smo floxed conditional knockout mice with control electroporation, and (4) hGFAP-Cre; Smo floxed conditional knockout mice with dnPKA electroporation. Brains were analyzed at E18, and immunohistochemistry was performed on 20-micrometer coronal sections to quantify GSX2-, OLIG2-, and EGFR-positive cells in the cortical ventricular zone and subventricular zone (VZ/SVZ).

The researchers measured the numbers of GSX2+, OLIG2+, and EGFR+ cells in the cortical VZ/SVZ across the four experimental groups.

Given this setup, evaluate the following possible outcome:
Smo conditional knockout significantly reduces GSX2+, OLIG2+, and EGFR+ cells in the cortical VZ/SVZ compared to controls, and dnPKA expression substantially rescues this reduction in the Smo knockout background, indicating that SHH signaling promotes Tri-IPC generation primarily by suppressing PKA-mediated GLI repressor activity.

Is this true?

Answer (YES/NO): YES